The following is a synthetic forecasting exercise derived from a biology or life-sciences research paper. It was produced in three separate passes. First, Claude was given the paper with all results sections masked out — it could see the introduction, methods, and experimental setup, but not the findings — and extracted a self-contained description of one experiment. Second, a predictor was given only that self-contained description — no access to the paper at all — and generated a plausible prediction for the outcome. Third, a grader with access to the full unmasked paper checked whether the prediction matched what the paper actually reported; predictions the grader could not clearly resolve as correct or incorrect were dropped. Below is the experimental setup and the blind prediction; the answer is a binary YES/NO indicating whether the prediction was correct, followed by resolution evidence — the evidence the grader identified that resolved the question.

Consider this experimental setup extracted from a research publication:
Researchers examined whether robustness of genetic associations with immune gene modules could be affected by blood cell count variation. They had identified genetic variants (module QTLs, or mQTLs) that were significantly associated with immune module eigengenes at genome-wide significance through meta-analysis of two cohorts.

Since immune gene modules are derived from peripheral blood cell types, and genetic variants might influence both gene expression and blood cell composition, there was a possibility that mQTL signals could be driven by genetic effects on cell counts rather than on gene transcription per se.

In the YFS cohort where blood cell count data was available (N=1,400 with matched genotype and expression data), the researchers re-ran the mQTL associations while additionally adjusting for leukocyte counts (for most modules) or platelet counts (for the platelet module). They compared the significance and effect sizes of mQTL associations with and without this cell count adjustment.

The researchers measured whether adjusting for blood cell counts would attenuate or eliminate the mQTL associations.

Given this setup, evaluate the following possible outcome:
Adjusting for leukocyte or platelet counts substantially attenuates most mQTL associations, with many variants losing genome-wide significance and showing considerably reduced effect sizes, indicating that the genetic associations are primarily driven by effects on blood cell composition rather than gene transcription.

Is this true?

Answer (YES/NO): NO